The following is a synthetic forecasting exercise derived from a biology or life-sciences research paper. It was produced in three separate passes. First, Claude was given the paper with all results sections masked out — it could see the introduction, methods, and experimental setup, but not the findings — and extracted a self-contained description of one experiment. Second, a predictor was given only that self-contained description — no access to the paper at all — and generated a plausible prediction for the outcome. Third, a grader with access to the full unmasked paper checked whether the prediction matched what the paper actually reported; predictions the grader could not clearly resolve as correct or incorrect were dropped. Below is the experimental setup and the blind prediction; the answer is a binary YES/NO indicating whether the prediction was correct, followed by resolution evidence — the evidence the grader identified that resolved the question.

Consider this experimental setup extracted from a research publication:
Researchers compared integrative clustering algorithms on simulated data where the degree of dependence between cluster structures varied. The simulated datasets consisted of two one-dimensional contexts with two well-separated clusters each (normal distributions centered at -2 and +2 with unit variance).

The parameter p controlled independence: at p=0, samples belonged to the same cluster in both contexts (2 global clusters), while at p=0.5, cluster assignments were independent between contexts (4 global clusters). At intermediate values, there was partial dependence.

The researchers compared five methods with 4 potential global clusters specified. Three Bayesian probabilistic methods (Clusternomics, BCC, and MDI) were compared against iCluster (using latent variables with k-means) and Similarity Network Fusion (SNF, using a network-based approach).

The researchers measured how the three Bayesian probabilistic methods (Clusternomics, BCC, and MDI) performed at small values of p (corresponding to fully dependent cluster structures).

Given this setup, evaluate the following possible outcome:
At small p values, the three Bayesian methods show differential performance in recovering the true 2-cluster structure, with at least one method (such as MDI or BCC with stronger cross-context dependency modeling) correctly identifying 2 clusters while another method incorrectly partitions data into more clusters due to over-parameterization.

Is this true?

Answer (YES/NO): NO